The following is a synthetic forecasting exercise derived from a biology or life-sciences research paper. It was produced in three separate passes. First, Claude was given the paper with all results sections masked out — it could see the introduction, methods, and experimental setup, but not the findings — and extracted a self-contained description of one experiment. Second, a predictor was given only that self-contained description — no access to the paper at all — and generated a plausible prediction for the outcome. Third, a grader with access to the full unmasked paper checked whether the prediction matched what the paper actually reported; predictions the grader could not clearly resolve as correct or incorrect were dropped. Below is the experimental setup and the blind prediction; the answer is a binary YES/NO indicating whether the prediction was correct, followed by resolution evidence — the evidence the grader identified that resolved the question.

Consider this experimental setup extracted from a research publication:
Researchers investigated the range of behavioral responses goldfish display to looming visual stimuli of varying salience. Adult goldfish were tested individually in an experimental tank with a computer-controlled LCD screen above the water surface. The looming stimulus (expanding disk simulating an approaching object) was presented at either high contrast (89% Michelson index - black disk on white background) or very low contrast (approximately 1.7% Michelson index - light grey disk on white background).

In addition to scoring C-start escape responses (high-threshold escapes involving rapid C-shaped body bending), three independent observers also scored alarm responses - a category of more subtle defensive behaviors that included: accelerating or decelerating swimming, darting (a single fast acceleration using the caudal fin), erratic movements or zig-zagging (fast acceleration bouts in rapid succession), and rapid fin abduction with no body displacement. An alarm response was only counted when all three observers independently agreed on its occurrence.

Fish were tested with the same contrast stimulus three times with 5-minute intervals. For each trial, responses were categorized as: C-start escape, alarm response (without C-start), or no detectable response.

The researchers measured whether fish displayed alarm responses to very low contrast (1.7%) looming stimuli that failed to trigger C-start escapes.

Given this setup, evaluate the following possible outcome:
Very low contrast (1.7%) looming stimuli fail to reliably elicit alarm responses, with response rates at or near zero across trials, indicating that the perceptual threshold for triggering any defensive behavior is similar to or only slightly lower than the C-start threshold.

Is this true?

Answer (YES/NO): NO